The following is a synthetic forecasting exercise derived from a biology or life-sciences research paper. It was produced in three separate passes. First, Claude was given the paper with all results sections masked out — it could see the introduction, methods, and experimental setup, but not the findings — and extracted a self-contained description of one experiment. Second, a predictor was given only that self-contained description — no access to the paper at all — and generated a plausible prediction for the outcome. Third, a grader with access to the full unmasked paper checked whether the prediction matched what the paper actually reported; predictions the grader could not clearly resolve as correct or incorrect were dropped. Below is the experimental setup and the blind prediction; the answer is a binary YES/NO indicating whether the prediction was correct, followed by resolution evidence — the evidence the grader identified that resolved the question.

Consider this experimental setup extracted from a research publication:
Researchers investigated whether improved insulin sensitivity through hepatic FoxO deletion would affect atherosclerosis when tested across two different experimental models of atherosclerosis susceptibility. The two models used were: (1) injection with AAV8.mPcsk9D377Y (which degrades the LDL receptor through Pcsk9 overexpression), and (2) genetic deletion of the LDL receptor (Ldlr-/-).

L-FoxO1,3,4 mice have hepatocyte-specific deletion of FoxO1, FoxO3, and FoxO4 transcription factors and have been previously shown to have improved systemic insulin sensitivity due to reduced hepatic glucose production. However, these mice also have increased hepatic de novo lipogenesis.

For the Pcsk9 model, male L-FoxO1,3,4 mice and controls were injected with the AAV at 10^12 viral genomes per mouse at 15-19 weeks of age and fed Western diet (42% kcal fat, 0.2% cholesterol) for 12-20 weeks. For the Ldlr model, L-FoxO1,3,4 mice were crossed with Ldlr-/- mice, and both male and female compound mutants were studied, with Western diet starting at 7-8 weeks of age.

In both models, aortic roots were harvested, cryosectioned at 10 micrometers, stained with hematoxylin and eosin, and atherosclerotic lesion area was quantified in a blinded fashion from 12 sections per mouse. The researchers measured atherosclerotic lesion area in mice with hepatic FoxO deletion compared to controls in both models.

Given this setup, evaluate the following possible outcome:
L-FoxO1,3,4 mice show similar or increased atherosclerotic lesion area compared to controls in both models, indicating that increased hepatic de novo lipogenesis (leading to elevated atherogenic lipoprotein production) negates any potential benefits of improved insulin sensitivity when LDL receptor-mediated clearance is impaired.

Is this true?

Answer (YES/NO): YES